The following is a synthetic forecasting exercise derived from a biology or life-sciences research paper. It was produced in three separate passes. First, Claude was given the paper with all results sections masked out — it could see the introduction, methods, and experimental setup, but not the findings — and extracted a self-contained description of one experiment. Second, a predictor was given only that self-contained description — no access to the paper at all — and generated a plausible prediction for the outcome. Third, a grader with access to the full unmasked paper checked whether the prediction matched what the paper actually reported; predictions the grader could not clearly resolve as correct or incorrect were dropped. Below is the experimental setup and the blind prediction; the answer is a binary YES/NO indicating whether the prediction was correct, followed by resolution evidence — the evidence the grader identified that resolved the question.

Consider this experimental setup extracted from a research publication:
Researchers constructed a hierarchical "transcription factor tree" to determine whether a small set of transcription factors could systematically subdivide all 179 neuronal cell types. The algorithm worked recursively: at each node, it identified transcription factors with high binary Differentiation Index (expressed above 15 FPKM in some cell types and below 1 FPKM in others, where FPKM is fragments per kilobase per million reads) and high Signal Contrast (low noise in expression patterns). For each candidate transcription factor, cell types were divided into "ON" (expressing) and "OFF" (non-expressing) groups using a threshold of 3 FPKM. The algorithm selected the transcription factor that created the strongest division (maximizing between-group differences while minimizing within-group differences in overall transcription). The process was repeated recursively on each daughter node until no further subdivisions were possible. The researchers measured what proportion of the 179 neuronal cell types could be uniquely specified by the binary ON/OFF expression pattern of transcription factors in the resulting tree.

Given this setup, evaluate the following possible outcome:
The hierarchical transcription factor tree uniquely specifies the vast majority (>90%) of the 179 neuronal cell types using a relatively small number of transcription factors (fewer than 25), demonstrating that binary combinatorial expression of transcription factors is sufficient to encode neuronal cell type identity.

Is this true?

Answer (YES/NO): NO